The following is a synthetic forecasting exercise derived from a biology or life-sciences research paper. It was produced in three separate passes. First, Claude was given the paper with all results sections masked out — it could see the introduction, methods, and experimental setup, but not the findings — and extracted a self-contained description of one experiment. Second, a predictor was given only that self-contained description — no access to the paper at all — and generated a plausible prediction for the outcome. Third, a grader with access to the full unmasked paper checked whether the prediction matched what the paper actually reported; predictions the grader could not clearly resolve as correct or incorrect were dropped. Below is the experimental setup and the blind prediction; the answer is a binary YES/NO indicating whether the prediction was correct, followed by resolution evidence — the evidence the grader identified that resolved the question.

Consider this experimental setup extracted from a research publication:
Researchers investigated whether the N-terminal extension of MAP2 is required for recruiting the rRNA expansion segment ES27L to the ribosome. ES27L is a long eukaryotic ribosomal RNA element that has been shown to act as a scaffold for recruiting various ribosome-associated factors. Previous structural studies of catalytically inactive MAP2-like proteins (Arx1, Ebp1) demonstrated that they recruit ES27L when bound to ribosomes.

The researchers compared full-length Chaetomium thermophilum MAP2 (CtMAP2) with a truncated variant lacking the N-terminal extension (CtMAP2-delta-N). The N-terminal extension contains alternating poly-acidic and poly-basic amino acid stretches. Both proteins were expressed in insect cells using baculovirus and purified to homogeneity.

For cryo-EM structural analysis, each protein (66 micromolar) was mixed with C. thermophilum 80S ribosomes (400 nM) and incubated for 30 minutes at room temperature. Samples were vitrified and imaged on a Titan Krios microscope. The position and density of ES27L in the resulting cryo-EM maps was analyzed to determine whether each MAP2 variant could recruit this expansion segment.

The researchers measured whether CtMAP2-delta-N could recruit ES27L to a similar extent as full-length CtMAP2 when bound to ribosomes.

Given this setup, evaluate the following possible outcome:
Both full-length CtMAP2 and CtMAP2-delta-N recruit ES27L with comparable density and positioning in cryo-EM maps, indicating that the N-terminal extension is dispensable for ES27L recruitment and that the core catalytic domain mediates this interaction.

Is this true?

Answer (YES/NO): NO